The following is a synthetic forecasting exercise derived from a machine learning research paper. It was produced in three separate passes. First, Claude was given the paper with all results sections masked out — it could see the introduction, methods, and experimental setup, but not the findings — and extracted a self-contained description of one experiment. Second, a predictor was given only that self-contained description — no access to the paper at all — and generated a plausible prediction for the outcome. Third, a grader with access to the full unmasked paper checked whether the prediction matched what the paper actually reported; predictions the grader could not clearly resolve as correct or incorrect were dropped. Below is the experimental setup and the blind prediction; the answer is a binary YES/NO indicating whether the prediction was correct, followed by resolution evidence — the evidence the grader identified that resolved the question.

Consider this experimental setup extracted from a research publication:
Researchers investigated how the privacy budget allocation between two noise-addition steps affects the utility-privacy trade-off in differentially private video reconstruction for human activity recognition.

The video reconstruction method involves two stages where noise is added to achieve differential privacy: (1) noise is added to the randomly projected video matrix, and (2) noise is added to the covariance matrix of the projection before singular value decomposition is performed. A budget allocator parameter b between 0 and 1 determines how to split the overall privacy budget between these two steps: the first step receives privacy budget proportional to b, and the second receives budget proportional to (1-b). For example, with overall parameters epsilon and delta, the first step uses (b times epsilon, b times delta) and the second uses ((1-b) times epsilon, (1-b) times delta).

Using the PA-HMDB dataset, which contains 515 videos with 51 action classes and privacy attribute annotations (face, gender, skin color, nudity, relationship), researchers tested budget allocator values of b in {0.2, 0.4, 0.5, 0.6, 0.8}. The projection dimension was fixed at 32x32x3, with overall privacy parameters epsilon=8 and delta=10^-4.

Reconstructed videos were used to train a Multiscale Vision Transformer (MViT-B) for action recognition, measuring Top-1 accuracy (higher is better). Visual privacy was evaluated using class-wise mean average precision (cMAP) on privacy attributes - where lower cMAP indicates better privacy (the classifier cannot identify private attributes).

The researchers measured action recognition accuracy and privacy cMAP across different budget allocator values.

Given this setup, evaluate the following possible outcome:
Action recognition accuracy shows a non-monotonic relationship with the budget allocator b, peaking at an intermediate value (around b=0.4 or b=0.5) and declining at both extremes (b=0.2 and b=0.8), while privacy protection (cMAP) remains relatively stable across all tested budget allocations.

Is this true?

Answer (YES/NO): NO